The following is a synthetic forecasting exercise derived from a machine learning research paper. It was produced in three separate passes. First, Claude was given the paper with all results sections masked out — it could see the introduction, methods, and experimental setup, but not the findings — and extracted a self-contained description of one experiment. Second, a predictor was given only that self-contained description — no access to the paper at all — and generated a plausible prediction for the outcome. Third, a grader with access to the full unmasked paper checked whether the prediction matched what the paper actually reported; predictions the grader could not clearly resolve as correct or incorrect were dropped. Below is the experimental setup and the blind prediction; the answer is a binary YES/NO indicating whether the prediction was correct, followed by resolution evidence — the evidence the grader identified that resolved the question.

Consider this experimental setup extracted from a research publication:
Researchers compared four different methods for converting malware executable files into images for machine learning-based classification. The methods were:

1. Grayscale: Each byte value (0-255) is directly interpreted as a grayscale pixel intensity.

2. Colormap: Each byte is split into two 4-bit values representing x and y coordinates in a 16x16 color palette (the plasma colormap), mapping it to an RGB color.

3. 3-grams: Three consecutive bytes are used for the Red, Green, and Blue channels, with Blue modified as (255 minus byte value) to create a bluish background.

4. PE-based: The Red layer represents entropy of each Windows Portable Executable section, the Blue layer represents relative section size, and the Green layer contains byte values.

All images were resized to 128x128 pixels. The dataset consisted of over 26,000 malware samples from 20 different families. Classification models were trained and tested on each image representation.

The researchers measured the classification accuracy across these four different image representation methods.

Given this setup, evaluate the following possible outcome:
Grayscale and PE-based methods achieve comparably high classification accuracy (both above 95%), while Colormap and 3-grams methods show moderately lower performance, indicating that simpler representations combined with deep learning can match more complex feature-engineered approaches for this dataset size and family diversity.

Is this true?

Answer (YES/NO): NO